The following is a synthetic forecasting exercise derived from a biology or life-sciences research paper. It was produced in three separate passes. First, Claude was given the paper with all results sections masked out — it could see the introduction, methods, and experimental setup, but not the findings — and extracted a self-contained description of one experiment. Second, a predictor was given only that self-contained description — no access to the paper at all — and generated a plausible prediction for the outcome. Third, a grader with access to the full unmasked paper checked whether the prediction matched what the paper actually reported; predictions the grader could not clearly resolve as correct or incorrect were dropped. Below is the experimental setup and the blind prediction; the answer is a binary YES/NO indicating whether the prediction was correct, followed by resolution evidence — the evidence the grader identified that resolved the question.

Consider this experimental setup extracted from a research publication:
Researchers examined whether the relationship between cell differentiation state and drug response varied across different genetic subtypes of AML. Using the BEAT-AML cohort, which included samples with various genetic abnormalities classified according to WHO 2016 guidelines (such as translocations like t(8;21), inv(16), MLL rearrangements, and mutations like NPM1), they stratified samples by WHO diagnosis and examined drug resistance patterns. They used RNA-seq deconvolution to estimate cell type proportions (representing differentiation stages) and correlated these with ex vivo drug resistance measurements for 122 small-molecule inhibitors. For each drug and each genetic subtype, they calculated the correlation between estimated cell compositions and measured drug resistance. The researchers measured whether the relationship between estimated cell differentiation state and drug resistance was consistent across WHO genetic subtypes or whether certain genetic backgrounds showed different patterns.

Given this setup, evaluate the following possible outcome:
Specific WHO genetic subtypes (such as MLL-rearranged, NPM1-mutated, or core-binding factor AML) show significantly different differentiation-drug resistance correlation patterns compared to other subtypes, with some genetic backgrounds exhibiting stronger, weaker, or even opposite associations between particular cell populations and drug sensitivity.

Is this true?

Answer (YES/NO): YES